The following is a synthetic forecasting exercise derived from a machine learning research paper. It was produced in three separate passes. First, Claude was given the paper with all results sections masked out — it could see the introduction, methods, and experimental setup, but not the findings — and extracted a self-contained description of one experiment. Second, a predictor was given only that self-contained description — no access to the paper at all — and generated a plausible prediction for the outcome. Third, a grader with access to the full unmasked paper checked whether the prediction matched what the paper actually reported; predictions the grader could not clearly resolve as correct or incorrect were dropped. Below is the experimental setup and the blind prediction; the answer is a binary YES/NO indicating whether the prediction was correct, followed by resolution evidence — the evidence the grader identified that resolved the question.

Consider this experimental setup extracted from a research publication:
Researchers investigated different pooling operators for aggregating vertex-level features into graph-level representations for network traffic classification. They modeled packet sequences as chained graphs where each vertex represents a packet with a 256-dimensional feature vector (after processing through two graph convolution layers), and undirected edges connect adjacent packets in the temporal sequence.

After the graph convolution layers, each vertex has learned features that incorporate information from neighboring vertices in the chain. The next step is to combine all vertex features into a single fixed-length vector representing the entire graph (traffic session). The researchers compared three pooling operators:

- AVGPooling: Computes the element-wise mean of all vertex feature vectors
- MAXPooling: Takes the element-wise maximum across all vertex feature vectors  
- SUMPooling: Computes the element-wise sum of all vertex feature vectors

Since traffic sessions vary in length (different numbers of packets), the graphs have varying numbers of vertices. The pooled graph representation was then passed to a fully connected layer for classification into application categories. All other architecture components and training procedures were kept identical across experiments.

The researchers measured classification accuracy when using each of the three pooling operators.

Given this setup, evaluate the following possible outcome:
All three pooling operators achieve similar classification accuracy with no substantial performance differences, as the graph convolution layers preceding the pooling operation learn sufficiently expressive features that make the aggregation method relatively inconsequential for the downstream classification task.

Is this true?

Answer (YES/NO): NO